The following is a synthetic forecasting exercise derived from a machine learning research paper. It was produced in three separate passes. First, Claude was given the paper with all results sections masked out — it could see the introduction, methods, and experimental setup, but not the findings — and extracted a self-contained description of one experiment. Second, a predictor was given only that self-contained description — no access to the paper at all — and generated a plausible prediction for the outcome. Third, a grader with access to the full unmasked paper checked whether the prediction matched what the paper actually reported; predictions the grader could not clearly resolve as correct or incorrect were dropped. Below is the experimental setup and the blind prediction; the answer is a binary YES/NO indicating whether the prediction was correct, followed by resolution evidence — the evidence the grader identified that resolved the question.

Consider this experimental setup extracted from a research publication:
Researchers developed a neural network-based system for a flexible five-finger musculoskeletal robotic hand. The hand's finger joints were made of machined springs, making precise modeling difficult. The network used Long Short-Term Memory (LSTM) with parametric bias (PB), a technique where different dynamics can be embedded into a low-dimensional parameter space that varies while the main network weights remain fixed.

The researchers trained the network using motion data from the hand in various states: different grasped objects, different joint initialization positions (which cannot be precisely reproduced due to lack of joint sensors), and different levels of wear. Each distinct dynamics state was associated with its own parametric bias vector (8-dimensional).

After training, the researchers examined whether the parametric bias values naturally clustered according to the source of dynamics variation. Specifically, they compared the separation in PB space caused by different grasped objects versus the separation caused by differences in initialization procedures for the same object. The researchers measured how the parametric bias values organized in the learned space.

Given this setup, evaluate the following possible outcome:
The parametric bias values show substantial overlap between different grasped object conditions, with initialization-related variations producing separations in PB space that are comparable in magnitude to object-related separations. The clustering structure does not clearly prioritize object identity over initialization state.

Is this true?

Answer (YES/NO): NO